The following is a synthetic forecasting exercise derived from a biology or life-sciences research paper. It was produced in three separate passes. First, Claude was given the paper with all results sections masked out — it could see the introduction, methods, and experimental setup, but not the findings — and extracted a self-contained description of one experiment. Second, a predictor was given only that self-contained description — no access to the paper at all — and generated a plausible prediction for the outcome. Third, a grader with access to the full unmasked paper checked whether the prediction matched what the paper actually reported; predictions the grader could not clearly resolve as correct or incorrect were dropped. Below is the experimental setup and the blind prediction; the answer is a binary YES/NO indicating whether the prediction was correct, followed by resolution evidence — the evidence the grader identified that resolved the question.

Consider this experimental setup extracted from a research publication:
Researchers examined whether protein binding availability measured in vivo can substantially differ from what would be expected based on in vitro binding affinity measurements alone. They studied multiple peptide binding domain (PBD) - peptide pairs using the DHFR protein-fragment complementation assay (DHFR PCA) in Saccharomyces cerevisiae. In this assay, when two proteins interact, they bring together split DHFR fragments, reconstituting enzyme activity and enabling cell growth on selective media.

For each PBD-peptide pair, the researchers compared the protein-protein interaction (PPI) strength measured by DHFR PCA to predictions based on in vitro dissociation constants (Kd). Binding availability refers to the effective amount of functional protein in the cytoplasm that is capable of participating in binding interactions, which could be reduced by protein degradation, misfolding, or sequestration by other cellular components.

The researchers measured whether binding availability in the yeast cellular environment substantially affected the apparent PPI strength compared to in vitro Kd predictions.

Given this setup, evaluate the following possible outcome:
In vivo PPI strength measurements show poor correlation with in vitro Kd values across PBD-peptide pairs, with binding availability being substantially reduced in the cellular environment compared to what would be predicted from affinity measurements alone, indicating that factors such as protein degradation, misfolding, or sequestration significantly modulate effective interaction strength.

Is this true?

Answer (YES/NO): NO